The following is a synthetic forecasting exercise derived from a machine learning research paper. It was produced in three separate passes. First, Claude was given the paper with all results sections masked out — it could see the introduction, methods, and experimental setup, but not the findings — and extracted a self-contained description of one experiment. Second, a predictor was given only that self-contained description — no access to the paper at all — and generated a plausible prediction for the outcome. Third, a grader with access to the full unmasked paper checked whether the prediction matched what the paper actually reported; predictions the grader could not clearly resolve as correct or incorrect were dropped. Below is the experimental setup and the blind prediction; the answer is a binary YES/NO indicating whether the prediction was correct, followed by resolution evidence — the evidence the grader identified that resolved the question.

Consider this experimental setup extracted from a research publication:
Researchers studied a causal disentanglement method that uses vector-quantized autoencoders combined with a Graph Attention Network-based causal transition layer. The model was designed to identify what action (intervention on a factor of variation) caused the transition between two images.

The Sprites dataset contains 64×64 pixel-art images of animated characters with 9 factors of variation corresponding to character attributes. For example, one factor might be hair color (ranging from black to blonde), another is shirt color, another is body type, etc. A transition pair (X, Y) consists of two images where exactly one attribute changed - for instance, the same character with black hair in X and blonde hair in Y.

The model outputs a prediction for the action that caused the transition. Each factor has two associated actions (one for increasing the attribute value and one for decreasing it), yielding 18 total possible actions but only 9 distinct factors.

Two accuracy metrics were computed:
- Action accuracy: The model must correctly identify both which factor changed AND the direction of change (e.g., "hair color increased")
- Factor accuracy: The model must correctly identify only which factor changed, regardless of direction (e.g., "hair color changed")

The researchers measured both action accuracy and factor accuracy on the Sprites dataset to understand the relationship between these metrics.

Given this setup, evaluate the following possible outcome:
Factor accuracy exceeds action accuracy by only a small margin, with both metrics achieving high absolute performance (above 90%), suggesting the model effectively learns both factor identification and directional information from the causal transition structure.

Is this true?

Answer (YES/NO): NO